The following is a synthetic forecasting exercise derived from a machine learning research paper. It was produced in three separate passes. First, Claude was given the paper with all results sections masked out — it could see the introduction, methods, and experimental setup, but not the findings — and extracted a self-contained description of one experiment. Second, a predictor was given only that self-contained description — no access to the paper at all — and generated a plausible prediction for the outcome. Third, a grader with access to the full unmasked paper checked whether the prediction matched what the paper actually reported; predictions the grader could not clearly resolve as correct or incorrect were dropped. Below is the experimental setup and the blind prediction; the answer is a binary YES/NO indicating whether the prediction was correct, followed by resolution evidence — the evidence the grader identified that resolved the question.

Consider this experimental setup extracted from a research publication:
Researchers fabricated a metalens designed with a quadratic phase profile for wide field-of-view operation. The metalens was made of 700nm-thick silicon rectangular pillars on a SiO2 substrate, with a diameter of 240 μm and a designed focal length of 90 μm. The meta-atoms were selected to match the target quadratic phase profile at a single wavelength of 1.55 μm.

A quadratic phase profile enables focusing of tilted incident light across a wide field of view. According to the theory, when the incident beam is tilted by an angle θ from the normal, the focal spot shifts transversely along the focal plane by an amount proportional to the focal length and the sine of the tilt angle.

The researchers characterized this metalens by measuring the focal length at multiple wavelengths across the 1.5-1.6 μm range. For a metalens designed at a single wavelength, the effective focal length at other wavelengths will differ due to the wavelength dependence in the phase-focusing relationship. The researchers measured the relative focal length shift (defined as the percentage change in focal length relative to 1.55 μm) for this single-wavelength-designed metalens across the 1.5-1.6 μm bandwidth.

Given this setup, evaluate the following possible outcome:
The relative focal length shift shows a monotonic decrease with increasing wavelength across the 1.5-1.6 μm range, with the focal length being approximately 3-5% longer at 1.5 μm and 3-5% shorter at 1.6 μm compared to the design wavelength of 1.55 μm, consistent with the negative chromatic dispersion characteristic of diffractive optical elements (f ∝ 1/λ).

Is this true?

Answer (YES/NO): NO